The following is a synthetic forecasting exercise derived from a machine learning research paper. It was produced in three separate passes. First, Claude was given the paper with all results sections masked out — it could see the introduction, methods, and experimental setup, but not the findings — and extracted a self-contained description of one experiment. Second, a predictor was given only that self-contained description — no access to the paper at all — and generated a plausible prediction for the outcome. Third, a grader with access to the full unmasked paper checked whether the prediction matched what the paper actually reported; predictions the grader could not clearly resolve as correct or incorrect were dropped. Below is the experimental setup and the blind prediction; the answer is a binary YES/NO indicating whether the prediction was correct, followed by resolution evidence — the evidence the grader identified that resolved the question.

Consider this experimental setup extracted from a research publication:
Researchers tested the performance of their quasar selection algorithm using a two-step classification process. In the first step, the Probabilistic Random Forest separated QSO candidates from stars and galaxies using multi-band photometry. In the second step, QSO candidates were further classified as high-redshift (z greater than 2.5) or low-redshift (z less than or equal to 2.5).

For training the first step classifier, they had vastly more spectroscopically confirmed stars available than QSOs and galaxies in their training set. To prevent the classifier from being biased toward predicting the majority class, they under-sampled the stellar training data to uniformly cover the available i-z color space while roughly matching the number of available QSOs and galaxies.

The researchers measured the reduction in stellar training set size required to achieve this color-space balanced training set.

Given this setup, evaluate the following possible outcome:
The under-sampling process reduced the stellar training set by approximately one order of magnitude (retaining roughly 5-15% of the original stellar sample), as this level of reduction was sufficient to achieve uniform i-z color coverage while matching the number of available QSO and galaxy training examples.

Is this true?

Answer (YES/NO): NO